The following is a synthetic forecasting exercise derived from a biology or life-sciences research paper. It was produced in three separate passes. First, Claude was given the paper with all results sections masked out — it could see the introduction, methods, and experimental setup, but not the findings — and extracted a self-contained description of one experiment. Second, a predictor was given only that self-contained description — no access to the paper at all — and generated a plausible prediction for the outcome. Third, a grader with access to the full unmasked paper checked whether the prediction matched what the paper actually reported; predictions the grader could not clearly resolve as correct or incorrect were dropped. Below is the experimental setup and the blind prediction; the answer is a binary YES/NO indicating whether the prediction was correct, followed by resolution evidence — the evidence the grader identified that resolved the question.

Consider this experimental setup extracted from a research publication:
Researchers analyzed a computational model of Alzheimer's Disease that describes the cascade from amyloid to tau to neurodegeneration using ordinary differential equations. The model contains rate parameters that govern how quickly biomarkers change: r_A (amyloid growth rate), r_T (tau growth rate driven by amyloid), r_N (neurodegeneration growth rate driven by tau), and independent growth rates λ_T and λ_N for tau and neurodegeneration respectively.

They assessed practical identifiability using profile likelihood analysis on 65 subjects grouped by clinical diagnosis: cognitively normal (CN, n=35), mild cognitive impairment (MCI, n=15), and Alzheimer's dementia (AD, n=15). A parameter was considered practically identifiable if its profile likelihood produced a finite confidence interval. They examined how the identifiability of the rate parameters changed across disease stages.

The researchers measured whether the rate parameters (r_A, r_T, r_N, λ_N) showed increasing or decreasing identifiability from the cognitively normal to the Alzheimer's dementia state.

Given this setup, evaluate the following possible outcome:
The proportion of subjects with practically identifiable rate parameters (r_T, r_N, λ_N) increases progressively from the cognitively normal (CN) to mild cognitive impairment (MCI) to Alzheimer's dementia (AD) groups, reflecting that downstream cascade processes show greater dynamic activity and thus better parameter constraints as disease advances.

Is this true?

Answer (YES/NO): NO